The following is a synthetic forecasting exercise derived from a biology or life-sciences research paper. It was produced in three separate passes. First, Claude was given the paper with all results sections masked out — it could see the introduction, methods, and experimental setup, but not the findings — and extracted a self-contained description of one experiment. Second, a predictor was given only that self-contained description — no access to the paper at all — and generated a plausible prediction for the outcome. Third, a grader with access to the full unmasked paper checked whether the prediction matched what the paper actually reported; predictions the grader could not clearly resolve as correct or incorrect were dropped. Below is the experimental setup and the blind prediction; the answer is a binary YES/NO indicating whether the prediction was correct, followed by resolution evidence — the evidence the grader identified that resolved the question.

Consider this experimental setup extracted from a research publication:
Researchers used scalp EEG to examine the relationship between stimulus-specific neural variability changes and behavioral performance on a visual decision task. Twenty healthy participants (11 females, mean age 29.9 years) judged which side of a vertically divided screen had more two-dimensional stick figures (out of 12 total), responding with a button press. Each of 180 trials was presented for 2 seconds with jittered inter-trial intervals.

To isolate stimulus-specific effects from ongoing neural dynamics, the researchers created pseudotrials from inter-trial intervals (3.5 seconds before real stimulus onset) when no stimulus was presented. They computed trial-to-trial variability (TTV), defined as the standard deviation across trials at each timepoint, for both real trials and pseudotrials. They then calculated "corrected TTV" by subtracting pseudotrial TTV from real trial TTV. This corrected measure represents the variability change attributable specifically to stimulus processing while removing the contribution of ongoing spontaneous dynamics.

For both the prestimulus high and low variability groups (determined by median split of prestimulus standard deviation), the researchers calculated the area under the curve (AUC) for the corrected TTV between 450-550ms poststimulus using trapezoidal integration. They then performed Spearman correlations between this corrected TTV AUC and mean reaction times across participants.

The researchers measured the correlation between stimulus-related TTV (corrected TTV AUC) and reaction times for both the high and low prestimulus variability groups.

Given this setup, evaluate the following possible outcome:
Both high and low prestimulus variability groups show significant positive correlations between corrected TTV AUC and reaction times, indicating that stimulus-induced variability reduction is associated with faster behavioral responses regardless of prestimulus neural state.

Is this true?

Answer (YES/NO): NO